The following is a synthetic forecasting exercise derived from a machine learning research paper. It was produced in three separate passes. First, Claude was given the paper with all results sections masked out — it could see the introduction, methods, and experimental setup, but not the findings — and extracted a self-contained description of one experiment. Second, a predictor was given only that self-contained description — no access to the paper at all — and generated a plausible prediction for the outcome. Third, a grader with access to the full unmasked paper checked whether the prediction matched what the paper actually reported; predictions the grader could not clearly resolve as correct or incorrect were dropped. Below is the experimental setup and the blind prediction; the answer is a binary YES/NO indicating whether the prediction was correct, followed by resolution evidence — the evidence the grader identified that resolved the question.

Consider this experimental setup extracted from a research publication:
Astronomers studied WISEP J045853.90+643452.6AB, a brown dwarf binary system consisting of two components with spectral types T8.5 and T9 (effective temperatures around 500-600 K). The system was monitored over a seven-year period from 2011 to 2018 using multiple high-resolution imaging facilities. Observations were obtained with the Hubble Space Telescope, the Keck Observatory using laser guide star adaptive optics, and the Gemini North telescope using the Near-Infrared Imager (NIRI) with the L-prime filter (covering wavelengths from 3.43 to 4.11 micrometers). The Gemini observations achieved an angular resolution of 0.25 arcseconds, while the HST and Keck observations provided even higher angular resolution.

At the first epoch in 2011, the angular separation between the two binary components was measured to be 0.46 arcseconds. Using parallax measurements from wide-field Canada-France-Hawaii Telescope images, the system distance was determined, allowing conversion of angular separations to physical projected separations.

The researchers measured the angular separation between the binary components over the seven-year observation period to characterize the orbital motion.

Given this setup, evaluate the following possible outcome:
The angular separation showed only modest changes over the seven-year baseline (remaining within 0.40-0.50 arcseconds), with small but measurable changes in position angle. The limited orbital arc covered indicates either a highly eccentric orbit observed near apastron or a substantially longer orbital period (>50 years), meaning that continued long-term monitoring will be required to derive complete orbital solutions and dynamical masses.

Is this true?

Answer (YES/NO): NO